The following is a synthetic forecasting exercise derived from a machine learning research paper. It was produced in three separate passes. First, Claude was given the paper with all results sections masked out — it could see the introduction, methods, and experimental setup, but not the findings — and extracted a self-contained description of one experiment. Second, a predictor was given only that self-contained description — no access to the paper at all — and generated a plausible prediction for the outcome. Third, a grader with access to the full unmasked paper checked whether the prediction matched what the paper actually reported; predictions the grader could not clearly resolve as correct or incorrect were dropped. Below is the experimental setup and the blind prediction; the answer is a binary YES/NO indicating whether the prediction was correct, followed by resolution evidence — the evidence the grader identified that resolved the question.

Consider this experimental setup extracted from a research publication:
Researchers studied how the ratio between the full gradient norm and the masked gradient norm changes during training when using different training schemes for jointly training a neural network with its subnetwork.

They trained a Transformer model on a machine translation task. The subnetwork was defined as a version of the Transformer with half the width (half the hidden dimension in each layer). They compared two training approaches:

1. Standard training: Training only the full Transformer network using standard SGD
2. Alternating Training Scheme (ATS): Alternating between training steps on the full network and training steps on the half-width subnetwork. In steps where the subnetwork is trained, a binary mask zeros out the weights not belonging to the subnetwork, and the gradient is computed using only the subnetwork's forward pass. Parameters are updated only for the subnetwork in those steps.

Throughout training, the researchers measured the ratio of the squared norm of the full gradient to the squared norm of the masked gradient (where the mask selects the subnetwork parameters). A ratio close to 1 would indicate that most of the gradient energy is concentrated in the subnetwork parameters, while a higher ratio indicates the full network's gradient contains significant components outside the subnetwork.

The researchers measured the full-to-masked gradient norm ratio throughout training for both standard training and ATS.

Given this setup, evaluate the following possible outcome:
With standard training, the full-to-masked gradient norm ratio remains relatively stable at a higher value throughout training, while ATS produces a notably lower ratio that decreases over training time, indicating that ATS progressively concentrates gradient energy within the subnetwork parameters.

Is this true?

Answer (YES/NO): NO